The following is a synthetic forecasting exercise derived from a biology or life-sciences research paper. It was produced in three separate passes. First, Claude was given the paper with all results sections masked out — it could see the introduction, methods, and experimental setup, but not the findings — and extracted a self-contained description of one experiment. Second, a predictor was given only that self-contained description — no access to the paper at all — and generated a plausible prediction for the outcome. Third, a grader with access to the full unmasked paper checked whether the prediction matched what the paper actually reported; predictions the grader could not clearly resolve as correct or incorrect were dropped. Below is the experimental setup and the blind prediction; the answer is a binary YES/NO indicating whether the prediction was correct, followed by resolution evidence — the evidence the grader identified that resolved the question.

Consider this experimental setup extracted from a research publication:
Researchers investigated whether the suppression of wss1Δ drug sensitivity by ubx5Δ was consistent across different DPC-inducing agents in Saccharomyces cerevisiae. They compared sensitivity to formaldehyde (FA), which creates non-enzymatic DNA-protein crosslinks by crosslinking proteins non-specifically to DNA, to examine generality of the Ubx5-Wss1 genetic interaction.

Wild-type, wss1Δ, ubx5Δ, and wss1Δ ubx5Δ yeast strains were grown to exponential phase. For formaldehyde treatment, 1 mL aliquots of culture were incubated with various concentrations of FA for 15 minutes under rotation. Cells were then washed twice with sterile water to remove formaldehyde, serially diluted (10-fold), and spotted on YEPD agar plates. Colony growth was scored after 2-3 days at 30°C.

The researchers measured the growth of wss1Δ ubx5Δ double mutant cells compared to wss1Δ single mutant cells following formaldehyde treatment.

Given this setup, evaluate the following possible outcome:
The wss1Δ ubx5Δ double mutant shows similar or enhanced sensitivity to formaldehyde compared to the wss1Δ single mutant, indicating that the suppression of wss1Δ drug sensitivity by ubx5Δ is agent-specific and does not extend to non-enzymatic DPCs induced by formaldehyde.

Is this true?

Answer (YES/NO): NO